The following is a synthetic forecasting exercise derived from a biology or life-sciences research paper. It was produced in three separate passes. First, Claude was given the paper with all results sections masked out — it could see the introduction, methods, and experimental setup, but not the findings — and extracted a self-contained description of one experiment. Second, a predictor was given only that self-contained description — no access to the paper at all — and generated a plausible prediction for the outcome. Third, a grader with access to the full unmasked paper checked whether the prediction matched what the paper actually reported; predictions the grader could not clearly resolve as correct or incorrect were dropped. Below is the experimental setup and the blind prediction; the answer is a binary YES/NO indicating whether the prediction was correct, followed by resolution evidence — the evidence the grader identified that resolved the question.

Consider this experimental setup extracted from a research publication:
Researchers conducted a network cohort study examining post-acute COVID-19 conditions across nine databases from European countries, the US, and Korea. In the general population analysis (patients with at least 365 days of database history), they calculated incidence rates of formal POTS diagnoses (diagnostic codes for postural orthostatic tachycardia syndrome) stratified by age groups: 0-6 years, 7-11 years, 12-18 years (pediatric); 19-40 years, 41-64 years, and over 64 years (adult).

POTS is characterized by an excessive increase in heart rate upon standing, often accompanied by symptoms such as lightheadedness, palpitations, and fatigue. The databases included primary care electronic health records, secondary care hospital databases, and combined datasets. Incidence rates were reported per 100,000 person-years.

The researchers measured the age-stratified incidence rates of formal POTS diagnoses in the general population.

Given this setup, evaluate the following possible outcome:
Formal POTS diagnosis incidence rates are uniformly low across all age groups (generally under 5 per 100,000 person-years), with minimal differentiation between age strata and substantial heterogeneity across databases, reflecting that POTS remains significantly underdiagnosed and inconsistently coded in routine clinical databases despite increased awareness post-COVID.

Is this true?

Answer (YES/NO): NO